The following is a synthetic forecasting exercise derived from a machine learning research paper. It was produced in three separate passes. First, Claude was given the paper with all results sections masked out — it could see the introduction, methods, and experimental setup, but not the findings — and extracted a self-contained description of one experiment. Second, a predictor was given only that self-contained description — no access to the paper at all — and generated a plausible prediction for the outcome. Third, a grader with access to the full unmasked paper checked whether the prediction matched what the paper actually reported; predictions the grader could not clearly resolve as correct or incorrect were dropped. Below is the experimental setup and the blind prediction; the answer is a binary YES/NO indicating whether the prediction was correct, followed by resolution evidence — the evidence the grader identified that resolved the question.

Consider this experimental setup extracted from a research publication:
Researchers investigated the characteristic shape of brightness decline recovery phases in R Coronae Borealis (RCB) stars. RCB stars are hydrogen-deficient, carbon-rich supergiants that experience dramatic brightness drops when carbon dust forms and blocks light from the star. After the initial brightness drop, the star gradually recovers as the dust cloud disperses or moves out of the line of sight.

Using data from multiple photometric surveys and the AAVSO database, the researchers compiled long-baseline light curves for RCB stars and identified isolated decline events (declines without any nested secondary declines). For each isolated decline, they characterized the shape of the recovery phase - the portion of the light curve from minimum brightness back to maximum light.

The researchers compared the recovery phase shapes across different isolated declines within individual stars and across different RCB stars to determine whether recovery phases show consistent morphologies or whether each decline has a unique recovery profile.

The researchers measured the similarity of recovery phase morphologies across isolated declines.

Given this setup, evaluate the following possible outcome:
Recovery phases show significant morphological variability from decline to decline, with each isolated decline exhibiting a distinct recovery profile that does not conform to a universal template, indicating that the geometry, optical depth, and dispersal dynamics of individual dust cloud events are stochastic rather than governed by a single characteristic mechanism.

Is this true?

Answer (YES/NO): NO